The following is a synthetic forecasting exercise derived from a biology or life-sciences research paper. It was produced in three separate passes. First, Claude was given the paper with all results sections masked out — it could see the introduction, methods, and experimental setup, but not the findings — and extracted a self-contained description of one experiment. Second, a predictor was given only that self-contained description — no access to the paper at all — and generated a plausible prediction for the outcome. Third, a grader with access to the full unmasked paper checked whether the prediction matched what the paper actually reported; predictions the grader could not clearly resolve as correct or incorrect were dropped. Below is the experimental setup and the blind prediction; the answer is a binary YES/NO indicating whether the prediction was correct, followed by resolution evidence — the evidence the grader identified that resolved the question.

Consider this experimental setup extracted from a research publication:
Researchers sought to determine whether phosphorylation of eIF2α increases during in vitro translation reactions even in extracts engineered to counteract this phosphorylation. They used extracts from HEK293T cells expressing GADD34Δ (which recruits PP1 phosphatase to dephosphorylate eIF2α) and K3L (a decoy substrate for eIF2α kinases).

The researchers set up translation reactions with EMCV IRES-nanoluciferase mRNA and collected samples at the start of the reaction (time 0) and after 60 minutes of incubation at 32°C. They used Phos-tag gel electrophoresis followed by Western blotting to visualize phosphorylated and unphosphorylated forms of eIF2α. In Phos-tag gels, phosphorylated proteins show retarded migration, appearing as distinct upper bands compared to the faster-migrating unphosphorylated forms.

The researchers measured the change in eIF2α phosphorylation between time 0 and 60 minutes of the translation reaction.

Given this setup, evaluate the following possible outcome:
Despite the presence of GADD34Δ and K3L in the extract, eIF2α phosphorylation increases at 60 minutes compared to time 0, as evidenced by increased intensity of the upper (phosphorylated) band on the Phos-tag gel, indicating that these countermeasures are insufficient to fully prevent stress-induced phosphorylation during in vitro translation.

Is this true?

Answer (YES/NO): YES